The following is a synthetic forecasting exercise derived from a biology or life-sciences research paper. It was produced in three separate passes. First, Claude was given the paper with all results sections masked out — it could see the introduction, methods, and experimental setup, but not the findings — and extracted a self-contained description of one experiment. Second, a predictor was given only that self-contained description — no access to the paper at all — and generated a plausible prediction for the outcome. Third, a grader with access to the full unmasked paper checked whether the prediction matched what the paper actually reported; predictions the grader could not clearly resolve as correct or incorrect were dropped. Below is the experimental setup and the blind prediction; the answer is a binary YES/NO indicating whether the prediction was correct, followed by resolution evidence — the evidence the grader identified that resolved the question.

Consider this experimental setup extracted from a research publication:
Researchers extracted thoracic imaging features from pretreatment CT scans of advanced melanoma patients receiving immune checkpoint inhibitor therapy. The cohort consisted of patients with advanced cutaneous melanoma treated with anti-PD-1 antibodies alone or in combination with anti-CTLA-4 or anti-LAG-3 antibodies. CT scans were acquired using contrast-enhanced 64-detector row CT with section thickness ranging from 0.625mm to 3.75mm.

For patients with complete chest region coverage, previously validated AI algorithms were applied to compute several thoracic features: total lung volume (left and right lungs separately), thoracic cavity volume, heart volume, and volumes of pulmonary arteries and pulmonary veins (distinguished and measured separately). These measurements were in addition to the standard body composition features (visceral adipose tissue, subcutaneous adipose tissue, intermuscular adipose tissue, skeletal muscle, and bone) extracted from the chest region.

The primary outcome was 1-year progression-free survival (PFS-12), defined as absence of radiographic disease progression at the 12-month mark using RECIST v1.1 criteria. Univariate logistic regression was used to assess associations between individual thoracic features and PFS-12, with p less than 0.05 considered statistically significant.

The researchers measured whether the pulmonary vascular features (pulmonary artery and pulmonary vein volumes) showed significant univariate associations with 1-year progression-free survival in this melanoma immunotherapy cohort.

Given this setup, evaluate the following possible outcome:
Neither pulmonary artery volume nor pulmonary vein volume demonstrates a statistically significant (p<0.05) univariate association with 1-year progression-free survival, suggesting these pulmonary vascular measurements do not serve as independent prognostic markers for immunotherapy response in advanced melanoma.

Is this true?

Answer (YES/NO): NO